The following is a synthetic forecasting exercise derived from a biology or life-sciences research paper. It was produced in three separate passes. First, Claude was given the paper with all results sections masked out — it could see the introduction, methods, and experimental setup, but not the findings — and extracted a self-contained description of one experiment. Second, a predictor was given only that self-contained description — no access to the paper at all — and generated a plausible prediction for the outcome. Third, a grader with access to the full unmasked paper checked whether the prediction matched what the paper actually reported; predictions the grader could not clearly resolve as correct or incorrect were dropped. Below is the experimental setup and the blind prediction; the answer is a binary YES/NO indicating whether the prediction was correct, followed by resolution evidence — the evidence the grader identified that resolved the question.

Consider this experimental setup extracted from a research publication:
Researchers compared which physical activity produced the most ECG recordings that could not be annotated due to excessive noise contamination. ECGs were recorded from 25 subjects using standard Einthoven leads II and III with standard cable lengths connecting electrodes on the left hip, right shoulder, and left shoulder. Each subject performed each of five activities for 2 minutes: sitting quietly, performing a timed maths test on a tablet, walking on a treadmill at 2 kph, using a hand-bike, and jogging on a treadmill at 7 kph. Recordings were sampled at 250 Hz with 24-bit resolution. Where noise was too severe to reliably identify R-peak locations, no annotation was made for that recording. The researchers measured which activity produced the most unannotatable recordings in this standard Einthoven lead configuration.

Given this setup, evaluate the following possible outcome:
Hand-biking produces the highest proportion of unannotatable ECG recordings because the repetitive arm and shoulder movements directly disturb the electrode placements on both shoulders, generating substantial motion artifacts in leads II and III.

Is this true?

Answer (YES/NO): NO